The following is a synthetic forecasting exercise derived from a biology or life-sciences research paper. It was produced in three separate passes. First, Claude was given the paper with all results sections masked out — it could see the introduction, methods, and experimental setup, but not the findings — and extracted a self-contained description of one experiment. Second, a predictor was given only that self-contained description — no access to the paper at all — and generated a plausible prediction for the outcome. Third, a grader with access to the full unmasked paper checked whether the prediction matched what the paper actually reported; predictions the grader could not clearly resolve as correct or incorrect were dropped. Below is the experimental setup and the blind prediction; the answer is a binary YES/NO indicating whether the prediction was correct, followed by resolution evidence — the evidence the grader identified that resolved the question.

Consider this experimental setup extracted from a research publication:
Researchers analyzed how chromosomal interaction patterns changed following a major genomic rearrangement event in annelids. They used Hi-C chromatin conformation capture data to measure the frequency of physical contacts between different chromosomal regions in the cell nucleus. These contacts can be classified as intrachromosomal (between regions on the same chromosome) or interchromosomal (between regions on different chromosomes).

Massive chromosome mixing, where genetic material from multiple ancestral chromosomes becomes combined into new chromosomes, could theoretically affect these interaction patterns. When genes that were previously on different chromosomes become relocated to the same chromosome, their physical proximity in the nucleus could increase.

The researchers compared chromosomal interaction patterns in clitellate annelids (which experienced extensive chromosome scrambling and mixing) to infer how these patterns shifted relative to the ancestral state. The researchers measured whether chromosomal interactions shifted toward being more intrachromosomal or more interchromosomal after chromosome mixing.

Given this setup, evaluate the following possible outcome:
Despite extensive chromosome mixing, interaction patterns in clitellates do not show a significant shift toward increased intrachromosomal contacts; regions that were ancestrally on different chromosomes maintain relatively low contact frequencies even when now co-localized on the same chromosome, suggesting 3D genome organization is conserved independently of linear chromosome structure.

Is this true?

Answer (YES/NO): NO